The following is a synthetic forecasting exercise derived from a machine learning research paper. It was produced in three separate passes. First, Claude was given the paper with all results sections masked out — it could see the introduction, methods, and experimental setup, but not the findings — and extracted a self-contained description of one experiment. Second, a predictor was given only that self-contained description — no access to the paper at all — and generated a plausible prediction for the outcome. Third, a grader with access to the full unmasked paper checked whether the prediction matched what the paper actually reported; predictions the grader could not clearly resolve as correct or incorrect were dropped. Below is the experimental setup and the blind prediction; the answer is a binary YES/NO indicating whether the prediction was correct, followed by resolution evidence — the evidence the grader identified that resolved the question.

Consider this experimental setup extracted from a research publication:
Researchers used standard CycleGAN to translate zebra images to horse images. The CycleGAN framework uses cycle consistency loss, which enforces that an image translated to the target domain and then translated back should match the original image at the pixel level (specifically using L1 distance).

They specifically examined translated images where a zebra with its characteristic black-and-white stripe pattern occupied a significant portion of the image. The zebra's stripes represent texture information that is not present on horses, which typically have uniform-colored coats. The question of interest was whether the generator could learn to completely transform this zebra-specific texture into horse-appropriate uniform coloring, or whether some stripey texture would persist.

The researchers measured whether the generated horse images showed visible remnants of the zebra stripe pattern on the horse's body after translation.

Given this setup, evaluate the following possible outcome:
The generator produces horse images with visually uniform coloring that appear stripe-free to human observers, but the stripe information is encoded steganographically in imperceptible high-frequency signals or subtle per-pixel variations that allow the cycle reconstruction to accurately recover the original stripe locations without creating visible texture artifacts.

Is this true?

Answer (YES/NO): NO